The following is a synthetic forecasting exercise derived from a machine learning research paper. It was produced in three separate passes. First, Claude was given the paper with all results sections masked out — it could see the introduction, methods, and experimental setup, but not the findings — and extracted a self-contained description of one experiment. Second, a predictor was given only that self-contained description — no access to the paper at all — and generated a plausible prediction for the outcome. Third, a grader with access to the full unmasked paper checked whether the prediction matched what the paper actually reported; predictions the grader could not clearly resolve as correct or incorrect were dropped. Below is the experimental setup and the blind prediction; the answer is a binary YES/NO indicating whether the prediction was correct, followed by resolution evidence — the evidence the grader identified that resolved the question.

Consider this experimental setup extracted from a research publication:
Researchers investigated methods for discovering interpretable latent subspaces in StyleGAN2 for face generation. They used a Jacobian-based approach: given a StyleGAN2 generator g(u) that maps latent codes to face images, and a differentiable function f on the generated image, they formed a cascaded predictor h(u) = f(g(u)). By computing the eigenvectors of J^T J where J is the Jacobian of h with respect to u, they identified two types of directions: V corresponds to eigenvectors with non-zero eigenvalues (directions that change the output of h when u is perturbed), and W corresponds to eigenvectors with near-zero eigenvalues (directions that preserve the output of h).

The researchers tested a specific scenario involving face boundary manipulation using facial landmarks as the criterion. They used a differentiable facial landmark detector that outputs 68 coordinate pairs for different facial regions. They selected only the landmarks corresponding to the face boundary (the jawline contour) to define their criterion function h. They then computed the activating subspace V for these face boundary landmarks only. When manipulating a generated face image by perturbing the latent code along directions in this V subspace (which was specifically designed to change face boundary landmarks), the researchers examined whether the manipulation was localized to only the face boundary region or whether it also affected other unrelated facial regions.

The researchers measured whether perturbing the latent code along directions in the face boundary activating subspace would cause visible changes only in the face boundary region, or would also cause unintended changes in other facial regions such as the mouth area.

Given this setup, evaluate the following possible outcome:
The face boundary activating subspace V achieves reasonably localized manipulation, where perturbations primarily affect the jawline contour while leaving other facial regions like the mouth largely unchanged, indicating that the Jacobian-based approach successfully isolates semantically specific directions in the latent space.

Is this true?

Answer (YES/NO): NO